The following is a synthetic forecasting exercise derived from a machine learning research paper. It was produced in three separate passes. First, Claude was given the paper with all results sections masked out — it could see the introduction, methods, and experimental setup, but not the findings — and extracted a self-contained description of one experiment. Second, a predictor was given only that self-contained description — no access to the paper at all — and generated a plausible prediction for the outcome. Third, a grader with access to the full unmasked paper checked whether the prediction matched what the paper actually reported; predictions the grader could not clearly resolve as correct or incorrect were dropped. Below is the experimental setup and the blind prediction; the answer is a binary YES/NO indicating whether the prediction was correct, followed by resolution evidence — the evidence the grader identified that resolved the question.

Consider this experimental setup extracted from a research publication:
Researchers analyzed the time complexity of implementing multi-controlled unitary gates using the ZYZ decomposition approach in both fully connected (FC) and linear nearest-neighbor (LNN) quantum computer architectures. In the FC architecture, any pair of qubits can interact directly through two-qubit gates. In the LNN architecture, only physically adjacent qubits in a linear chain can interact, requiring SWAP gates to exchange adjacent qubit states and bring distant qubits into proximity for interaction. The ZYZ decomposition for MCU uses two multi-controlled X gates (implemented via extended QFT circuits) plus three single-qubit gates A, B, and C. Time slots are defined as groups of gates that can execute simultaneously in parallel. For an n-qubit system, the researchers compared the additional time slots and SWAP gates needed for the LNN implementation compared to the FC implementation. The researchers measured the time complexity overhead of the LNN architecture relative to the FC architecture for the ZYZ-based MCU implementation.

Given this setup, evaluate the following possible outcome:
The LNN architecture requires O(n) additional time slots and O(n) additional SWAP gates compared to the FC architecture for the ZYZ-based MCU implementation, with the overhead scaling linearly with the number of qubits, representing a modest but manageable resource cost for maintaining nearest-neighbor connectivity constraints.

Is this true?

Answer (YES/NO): NO